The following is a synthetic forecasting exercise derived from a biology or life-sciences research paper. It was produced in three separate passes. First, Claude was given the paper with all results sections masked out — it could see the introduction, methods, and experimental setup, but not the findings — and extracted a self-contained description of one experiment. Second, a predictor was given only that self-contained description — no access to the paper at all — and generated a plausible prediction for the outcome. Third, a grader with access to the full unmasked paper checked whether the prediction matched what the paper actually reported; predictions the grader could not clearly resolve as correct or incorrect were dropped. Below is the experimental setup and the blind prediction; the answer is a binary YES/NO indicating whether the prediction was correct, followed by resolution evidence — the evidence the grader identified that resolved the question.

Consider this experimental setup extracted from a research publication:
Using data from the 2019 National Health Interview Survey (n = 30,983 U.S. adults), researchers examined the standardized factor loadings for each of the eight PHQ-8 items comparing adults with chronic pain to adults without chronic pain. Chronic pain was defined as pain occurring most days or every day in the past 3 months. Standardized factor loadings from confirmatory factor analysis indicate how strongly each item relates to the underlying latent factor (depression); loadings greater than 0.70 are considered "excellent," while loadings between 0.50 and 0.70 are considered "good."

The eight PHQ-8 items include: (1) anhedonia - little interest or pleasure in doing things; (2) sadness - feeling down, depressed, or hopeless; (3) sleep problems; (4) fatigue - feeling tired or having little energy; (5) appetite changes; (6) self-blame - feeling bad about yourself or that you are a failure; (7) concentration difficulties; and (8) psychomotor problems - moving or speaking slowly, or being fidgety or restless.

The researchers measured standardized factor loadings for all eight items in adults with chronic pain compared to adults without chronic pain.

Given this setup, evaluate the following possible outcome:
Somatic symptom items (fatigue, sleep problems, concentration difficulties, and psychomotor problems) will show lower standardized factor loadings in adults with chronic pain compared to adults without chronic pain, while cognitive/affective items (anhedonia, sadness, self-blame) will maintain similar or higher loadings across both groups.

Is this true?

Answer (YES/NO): NO